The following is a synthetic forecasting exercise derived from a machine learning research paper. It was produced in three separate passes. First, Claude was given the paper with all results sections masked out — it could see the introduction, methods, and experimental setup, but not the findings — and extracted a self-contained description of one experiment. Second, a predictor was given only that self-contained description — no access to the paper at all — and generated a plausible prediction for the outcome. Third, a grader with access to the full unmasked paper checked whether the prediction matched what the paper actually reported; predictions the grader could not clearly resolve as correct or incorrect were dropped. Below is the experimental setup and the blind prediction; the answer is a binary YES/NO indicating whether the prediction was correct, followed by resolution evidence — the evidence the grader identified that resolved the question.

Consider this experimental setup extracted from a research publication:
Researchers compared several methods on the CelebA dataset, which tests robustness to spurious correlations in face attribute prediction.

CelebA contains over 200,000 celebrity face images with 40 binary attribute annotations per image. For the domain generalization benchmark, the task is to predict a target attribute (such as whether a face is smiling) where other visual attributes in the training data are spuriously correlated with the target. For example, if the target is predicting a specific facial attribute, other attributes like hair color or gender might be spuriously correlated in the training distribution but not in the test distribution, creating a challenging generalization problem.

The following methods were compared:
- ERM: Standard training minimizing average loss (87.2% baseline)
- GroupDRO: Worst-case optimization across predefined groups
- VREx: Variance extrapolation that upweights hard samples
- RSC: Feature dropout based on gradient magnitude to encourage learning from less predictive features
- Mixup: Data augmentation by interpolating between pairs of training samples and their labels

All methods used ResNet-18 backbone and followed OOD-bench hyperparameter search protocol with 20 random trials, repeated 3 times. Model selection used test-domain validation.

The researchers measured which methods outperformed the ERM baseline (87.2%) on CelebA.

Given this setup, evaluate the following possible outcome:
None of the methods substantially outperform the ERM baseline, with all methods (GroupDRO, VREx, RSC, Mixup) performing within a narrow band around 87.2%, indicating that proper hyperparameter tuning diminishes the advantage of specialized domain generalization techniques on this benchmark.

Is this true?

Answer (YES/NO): NO